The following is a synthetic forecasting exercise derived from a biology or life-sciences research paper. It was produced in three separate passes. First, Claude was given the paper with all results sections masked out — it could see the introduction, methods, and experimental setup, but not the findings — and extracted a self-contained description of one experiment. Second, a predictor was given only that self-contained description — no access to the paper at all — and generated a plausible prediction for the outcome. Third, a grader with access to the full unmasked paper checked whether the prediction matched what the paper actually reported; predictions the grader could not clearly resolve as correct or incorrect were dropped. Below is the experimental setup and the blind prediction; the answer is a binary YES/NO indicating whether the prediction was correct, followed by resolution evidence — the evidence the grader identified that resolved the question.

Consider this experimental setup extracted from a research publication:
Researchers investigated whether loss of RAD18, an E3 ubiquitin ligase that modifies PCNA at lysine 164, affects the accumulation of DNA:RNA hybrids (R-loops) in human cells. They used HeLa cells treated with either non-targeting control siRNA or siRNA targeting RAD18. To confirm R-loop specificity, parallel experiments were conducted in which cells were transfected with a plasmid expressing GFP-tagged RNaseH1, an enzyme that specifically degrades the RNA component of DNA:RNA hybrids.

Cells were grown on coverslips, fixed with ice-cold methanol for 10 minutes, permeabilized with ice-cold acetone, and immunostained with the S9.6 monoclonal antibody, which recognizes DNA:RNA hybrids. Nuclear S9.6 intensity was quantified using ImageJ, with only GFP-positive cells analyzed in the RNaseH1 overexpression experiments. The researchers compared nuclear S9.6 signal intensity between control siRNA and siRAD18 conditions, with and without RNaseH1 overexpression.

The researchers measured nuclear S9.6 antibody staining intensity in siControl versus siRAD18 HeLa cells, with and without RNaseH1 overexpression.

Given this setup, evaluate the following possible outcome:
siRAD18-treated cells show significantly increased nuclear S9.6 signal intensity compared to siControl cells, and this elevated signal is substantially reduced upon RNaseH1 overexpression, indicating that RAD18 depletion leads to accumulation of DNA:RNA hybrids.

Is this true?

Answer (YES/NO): YES